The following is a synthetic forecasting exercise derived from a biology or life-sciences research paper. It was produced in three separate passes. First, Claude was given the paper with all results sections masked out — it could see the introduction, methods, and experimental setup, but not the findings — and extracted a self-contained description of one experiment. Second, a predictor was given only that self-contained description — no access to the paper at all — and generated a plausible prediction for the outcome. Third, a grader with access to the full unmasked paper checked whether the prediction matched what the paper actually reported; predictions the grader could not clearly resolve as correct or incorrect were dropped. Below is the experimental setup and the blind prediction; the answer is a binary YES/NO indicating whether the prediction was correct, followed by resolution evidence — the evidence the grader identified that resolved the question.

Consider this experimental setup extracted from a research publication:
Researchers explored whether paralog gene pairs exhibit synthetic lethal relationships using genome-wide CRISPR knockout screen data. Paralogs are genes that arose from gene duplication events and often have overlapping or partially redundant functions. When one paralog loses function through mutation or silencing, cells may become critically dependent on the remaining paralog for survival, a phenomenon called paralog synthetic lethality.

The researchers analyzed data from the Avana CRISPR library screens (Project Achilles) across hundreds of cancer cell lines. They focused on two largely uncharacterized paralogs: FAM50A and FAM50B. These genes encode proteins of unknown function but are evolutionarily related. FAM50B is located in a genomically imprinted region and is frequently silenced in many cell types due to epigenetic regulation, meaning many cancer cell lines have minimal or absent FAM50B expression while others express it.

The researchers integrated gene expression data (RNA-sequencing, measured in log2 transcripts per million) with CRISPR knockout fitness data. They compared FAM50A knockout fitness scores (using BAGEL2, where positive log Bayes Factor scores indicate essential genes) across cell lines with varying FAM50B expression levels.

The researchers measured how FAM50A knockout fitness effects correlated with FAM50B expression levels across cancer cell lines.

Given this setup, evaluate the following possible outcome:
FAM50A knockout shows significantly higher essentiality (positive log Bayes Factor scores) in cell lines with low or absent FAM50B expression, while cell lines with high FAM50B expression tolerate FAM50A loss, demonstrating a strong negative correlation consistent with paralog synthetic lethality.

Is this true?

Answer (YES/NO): YES